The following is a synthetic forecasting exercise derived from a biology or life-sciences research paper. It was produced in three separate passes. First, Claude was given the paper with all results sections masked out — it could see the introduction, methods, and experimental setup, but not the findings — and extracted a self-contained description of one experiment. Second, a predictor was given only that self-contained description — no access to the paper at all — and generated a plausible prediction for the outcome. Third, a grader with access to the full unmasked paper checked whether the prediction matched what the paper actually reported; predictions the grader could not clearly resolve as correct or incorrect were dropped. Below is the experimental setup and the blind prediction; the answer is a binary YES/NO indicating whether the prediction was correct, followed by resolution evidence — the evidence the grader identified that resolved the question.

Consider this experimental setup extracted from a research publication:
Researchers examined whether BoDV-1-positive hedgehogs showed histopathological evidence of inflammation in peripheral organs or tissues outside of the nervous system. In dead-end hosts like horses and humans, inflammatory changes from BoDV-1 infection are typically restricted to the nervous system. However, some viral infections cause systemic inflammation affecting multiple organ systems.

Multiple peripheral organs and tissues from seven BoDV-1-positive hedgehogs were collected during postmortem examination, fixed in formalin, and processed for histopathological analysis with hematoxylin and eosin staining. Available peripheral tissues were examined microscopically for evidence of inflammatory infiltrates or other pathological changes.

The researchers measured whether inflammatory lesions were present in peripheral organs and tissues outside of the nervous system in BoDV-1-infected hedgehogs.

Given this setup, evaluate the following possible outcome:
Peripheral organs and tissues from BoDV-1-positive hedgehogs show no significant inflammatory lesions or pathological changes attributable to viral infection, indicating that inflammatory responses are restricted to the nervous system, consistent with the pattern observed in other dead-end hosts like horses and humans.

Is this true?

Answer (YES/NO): YES